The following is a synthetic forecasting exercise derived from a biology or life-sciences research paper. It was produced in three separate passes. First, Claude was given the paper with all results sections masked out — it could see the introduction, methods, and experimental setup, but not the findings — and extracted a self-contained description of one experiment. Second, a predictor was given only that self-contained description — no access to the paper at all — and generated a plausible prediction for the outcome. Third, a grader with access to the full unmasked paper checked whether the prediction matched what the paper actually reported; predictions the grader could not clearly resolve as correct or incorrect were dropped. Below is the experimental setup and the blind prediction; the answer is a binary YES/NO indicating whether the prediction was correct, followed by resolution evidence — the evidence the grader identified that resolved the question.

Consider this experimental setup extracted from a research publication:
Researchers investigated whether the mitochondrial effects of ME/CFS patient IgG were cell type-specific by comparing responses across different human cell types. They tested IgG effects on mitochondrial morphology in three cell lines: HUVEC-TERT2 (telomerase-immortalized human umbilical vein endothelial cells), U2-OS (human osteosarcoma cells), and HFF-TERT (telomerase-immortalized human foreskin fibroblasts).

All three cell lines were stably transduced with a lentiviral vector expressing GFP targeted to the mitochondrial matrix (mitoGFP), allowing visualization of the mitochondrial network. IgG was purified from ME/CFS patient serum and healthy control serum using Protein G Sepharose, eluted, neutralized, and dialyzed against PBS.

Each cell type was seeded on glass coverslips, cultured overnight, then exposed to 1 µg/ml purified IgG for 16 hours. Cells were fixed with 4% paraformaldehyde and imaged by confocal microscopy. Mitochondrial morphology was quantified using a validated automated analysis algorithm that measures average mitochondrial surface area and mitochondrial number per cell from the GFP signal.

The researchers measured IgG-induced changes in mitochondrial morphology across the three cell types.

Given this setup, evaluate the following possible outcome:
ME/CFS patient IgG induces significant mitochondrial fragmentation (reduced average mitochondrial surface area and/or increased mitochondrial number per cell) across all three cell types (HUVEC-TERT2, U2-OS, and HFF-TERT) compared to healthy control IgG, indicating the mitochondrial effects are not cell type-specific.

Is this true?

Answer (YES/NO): NO